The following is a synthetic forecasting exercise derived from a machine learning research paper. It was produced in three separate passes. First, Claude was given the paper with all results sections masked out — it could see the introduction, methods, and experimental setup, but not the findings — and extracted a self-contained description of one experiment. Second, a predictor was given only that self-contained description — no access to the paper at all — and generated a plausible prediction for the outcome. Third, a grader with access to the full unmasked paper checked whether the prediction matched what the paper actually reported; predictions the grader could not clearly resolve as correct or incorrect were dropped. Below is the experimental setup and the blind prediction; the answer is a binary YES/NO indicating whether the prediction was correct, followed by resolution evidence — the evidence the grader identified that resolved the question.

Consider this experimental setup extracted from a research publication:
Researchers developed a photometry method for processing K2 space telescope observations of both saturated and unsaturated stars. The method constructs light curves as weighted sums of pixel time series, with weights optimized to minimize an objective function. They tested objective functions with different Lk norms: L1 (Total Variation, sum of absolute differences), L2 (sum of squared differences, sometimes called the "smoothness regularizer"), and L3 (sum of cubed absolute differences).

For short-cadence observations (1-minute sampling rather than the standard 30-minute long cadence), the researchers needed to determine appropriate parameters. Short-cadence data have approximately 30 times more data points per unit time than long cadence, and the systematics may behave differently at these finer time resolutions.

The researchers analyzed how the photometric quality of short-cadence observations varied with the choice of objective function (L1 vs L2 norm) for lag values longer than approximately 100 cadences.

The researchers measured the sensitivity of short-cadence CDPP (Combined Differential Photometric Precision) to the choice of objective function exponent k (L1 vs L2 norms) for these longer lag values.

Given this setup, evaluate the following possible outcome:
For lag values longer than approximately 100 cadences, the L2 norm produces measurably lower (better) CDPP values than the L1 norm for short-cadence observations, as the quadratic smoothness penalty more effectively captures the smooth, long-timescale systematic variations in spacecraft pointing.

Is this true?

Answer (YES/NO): NO